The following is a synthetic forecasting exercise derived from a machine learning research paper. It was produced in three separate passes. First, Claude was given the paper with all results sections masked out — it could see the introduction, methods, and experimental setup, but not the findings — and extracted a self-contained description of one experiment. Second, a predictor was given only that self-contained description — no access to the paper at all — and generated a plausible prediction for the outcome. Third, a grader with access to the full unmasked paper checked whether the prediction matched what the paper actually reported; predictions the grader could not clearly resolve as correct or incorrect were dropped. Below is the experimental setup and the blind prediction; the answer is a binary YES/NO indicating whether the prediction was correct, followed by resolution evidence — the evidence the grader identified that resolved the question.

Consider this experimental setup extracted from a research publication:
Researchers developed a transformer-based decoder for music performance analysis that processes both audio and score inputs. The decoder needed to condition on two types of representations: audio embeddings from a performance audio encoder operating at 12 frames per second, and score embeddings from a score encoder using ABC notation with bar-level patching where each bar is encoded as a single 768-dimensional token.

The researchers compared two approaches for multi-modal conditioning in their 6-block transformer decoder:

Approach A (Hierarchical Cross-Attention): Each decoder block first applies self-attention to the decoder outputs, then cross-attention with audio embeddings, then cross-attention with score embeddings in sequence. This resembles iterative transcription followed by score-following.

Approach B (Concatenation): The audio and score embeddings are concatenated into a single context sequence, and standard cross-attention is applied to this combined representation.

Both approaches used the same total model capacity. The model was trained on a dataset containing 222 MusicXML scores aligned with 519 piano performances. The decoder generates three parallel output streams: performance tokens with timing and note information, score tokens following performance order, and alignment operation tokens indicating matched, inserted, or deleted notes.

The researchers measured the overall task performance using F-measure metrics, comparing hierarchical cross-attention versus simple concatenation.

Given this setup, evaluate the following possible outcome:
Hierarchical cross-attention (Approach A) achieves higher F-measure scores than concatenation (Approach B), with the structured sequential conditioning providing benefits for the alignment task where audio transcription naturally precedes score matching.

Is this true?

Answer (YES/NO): YES